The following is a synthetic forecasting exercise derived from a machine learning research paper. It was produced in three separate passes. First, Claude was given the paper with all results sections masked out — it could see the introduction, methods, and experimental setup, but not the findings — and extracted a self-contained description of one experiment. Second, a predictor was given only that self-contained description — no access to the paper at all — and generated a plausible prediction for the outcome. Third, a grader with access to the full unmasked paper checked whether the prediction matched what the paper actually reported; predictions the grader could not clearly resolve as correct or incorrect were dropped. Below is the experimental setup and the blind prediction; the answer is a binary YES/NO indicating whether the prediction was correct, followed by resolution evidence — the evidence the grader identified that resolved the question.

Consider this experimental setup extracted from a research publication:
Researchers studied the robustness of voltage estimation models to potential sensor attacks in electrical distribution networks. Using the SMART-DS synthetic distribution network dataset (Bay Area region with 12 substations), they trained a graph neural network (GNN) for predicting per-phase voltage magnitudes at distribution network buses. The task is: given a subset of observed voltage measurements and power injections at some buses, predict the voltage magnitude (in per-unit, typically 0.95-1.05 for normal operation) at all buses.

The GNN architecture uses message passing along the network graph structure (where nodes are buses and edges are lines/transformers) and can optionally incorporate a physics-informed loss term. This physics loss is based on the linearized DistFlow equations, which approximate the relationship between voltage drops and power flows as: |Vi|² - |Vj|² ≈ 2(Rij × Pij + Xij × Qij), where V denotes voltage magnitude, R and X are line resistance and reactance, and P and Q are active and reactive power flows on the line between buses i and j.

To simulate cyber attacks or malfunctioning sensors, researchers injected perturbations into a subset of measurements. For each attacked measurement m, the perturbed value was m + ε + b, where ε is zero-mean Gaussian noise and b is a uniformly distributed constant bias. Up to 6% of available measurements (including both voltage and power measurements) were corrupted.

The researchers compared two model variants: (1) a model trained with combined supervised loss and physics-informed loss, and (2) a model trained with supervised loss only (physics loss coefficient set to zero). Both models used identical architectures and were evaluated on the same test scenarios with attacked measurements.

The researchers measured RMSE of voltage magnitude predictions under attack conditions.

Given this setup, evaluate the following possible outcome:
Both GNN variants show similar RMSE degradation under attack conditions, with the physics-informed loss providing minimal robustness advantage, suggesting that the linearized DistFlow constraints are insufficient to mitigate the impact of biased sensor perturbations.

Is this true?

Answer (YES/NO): NO